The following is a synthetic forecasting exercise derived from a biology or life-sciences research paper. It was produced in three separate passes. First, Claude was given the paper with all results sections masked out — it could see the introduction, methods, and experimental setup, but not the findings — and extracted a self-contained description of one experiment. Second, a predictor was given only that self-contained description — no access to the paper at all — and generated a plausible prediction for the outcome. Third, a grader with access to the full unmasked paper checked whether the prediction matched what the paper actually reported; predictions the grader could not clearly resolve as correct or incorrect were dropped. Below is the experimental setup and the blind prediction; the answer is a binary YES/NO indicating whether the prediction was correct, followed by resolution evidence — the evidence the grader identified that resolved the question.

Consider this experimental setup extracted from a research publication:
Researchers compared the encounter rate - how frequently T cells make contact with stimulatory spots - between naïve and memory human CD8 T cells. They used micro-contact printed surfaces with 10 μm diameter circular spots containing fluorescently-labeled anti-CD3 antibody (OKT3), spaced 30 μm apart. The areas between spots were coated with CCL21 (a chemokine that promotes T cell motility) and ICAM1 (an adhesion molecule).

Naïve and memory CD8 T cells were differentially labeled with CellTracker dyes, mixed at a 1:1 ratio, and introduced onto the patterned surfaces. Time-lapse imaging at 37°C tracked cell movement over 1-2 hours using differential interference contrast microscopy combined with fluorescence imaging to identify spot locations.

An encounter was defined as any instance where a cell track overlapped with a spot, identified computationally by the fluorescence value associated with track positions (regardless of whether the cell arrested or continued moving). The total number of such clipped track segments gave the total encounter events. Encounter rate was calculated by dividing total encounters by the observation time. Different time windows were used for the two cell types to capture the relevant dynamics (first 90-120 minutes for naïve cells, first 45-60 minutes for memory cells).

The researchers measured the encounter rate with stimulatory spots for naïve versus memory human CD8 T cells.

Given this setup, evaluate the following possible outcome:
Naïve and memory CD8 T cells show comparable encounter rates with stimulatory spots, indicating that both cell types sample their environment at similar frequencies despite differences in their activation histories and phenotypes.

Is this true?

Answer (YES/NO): NO